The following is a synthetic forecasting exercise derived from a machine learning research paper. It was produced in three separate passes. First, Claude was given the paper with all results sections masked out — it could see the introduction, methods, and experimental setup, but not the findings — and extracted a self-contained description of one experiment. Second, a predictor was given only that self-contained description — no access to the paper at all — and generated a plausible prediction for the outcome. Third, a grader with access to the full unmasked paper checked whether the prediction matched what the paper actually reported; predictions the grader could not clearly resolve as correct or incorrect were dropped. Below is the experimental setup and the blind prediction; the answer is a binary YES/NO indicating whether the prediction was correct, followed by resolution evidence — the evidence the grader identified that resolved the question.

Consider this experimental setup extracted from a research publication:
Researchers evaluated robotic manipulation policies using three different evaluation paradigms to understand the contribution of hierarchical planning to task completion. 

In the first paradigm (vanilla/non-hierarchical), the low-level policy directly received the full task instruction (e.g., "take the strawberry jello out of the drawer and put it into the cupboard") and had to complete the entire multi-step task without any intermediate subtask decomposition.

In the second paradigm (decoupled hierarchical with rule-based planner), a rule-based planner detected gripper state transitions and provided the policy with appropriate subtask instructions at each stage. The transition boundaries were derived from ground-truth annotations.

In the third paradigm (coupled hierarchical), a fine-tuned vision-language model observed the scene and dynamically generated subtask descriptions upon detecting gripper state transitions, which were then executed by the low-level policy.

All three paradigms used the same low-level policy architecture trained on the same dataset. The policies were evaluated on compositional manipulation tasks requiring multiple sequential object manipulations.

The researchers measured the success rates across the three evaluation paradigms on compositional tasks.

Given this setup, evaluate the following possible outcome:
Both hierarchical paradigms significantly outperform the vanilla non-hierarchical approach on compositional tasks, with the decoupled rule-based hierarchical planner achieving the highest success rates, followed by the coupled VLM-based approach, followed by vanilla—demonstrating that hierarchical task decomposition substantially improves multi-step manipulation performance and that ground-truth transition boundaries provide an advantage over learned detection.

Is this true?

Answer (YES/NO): YES